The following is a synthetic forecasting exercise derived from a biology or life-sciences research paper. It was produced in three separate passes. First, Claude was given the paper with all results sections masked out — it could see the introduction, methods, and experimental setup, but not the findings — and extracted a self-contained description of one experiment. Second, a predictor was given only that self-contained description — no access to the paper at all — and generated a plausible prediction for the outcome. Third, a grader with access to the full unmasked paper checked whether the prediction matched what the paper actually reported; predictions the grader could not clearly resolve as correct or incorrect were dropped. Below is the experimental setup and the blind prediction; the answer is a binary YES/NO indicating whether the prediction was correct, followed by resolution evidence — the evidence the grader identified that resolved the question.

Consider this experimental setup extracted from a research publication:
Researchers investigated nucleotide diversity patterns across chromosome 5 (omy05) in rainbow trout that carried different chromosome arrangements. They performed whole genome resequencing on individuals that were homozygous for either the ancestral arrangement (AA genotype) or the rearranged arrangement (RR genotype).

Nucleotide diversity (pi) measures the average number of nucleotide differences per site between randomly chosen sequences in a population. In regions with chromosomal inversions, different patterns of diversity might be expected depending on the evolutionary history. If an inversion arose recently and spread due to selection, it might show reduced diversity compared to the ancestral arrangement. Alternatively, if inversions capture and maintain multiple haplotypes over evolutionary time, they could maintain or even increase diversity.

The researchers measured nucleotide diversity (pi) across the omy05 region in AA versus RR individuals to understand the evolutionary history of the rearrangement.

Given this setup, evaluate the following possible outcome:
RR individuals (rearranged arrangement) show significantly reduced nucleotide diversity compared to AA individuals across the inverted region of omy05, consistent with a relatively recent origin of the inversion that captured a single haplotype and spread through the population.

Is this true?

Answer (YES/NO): NO